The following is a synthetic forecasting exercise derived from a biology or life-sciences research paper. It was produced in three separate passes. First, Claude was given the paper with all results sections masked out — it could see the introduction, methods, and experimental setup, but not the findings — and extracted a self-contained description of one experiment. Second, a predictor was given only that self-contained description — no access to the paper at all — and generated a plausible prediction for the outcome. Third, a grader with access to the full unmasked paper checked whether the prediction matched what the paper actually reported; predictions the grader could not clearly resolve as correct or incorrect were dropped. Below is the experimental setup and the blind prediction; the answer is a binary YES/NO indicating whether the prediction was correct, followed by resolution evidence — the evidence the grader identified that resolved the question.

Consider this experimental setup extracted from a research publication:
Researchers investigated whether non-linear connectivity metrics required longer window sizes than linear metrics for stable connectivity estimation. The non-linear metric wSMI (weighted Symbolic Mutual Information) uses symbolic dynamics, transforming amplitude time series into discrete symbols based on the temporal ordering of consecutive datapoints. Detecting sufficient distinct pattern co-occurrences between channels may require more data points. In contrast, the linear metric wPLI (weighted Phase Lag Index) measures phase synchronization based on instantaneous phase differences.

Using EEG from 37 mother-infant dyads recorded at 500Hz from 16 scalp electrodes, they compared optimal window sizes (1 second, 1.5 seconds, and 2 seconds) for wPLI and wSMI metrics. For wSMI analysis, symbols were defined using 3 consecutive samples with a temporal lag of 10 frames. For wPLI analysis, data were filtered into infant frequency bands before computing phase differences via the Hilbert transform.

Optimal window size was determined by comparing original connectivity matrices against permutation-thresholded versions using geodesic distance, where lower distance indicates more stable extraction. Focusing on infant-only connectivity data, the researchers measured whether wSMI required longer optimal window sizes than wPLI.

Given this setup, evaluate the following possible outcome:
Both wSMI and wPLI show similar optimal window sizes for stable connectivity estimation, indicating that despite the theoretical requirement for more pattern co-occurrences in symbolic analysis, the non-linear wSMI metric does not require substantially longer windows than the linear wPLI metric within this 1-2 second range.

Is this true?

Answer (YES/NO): NO